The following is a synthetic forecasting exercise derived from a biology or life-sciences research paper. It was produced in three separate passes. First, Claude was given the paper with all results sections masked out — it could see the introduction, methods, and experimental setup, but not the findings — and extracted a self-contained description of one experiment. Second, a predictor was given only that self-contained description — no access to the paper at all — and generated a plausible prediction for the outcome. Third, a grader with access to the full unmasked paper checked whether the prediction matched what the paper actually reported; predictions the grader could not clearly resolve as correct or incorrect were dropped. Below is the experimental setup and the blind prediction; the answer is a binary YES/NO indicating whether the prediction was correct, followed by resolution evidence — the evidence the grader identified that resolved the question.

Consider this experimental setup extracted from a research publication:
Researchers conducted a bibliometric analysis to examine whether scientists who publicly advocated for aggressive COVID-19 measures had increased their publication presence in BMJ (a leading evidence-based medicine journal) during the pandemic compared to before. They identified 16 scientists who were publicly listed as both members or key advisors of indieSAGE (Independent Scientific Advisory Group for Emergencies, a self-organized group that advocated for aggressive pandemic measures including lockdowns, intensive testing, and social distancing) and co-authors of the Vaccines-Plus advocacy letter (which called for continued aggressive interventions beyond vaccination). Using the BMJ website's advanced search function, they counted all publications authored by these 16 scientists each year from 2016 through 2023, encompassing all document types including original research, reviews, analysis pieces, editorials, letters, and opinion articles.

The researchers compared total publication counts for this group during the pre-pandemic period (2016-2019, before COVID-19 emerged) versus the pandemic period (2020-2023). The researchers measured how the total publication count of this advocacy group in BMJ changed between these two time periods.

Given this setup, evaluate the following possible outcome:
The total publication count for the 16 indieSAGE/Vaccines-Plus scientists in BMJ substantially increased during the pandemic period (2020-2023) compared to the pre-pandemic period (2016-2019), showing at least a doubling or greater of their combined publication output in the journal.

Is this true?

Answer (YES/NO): YES